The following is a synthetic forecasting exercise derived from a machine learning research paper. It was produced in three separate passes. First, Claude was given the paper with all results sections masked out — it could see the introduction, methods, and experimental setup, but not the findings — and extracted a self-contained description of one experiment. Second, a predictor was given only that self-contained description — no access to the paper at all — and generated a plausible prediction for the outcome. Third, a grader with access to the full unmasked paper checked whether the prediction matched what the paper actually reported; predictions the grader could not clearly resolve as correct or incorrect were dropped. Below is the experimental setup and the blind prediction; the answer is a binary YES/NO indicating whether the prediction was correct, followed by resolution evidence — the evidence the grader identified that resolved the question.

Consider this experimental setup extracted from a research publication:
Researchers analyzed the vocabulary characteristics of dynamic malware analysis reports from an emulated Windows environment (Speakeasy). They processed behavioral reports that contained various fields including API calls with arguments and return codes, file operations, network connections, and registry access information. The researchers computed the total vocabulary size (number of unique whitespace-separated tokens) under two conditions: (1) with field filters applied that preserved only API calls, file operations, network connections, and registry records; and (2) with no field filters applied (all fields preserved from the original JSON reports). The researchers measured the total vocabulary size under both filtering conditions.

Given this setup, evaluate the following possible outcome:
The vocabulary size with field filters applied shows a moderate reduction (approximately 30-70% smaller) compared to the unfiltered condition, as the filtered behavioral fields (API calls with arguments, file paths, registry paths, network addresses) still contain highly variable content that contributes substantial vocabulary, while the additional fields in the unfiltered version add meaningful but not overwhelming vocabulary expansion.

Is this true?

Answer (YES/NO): YES